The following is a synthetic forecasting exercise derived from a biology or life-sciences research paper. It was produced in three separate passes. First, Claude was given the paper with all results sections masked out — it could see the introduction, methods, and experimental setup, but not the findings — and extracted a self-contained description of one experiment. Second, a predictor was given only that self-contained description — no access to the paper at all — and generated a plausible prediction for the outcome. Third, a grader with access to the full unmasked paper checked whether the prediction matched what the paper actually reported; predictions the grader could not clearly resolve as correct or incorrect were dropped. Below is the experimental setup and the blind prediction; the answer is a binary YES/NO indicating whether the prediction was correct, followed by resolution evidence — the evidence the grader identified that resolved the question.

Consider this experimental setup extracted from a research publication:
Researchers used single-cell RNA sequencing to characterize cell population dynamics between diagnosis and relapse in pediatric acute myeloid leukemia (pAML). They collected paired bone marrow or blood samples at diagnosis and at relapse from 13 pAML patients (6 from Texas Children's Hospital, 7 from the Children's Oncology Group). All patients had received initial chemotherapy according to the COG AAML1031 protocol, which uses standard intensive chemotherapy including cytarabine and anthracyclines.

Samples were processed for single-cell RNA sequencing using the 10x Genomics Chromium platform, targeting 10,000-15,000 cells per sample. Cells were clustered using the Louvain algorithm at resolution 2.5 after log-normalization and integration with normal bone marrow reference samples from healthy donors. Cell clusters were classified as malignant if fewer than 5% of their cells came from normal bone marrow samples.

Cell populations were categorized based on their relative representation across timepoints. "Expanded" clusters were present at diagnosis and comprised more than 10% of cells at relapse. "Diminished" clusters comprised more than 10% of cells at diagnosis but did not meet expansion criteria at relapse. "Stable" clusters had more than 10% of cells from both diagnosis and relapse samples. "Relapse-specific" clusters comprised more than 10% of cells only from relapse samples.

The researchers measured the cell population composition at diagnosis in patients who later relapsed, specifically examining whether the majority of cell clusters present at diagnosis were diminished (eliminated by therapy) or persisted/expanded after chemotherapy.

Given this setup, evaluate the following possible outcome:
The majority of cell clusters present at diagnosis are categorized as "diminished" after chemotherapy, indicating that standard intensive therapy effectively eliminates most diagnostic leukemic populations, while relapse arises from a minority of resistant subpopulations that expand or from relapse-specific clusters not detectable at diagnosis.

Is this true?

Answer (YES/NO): YES